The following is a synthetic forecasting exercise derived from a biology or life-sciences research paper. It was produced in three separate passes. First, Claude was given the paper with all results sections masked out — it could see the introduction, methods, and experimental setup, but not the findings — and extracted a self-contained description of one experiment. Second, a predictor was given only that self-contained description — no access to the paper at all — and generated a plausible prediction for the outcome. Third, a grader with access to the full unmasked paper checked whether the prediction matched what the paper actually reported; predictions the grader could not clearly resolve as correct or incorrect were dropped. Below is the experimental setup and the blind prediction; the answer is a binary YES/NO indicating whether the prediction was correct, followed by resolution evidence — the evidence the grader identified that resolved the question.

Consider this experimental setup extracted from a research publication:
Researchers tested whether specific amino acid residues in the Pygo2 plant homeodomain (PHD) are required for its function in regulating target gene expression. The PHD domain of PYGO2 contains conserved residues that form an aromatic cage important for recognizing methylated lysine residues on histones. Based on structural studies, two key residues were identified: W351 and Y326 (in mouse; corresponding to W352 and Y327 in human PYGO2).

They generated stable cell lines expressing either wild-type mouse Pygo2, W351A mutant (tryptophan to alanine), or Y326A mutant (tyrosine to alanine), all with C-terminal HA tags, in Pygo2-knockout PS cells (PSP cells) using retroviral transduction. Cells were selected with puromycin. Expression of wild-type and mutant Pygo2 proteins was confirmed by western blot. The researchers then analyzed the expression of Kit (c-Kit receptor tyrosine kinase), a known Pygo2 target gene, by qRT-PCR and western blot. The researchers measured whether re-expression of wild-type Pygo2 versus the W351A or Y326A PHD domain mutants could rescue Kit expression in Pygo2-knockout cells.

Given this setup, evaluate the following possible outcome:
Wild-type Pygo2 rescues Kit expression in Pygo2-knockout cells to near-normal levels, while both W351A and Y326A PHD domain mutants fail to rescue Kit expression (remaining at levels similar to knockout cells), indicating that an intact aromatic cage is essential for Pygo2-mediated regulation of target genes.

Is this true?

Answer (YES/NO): YES